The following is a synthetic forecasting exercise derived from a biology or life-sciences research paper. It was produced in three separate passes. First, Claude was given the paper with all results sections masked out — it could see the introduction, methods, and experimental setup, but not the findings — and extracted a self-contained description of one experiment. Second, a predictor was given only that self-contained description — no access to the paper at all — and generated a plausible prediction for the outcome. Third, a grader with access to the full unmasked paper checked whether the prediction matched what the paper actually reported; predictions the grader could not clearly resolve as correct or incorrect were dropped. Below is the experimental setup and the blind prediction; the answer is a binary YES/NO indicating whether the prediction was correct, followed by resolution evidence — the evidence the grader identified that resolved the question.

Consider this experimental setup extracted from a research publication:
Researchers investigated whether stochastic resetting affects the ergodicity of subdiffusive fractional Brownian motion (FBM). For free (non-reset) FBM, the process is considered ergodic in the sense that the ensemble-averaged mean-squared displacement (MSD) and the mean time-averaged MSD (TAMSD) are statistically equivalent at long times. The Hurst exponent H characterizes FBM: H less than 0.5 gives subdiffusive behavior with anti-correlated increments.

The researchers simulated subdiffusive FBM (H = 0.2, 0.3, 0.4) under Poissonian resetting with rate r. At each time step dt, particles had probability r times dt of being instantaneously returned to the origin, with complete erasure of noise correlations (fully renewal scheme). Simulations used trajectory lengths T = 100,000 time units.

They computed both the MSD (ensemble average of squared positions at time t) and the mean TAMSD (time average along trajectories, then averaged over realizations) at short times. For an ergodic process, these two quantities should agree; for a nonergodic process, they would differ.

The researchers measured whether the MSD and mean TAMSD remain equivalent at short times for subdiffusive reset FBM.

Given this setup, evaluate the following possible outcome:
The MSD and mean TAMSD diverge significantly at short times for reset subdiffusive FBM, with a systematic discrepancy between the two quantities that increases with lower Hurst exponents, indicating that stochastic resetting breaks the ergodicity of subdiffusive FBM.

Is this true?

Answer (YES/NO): NO